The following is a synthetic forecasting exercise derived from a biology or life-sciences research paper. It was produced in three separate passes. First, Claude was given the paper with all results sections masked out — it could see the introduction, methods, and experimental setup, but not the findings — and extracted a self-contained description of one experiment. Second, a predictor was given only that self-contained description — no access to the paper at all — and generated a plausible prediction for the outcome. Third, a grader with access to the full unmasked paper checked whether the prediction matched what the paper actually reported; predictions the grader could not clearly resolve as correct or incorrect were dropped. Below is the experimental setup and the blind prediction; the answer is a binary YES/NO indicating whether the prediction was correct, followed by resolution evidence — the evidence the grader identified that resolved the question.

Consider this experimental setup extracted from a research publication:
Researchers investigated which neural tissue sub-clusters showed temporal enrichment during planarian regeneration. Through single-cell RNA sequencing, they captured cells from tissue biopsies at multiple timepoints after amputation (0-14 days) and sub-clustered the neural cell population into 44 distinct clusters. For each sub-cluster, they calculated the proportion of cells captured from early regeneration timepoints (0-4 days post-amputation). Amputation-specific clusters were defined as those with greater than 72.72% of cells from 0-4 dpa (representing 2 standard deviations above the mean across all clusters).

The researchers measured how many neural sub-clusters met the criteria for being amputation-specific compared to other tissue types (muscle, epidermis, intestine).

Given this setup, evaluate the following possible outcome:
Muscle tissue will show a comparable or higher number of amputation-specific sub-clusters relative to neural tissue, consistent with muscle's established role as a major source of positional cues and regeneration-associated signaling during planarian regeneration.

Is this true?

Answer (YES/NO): YES